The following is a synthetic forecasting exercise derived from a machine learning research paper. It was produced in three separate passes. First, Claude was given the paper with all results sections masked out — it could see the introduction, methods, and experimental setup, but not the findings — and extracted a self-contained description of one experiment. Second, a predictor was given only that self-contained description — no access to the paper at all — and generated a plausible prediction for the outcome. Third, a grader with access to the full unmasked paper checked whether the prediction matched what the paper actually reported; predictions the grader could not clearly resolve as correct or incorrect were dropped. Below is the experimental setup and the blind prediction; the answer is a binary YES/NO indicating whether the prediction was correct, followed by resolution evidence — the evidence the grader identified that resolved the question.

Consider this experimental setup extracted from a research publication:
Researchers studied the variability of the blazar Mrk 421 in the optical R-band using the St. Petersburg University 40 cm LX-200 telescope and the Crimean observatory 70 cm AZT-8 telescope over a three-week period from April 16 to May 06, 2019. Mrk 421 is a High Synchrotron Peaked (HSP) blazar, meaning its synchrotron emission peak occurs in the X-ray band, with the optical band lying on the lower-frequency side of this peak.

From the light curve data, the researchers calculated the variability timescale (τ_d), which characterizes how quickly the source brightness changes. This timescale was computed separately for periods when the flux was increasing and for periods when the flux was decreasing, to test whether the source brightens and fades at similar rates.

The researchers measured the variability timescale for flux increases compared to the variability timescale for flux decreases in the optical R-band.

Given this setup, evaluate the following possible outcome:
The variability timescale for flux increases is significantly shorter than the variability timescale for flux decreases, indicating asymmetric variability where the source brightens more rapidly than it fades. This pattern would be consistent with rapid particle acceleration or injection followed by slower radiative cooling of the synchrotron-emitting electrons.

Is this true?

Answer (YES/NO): NO